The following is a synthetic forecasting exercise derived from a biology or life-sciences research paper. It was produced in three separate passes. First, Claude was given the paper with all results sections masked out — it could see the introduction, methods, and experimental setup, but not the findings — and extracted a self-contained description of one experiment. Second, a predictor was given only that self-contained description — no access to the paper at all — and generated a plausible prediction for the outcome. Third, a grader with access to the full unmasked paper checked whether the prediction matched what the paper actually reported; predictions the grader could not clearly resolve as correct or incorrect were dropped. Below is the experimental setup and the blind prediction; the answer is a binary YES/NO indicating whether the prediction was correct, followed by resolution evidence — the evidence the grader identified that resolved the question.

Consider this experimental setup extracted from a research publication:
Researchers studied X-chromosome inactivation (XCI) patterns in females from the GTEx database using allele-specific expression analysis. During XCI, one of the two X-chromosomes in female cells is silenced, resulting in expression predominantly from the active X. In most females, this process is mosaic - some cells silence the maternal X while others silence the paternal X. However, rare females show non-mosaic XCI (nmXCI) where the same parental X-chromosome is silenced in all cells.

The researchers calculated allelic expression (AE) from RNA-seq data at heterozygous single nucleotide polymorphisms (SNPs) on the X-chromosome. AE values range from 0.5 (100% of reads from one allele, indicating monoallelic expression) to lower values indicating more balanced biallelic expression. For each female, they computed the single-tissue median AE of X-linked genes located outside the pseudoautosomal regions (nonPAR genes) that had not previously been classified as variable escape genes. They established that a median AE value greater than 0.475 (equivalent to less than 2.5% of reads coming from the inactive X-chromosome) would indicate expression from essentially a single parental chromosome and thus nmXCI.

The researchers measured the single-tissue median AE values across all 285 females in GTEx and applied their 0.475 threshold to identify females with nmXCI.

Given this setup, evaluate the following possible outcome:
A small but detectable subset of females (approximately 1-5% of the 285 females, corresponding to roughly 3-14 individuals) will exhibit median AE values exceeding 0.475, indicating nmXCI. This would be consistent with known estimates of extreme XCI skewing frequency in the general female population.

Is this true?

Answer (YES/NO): YES